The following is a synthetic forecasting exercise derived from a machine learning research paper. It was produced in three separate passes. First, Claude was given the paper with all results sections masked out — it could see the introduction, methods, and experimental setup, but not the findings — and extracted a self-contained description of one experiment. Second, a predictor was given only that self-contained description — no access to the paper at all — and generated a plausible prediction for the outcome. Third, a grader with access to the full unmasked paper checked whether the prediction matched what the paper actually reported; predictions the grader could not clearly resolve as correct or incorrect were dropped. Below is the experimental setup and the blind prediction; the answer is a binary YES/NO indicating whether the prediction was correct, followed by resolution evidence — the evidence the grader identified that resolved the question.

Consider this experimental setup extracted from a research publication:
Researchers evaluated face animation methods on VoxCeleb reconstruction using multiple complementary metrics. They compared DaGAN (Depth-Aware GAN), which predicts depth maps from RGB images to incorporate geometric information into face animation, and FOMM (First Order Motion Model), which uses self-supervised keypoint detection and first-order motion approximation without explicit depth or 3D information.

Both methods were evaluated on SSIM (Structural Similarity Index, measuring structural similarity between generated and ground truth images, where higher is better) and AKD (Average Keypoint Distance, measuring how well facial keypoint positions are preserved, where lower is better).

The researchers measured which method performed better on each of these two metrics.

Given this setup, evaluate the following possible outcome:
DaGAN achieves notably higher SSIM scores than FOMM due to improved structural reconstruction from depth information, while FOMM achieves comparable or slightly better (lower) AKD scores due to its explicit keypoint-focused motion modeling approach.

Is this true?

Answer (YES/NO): NO